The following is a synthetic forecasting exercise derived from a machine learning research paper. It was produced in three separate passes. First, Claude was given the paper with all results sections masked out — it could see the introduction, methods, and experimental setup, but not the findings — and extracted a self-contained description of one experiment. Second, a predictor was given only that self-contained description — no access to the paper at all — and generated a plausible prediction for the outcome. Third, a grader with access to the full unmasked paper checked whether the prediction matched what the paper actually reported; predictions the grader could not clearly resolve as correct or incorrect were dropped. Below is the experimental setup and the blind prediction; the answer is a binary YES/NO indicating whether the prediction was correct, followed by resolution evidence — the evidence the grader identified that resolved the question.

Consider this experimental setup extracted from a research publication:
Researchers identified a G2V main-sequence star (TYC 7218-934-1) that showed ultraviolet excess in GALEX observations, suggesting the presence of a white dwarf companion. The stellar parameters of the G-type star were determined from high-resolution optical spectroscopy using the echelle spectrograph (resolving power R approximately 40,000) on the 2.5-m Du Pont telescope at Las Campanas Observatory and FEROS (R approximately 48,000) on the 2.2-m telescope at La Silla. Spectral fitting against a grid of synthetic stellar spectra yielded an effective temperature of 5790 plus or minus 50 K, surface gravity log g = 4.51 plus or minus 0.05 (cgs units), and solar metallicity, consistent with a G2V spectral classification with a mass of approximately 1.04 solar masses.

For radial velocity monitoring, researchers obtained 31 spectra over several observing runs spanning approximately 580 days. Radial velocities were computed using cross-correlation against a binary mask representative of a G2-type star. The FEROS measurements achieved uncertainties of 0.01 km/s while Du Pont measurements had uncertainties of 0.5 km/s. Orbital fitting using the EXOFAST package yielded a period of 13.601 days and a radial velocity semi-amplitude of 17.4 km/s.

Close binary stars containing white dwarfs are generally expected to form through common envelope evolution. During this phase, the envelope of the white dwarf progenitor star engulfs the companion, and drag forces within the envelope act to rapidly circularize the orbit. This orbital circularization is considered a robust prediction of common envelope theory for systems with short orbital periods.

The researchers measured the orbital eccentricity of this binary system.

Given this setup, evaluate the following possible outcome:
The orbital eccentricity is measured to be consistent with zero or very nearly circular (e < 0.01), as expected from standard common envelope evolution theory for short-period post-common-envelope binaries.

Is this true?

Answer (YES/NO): NO